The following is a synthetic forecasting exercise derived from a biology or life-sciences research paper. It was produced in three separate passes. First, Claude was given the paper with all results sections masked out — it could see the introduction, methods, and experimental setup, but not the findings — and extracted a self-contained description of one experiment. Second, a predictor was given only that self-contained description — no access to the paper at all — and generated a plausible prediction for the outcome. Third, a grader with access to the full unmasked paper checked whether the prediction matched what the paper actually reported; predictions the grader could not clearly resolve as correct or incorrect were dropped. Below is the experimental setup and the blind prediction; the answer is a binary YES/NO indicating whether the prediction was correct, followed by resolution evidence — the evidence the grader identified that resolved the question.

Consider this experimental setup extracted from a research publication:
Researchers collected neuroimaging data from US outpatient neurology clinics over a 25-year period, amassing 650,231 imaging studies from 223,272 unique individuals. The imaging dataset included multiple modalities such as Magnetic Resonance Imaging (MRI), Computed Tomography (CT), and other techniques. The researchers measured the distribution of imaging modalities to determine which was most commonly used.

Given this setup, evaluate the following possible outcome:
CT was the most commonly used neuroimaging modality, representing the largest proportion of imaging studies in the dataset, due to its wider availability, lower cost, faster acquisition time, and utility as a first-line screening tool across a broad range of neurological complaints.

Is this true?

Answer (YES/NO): NO